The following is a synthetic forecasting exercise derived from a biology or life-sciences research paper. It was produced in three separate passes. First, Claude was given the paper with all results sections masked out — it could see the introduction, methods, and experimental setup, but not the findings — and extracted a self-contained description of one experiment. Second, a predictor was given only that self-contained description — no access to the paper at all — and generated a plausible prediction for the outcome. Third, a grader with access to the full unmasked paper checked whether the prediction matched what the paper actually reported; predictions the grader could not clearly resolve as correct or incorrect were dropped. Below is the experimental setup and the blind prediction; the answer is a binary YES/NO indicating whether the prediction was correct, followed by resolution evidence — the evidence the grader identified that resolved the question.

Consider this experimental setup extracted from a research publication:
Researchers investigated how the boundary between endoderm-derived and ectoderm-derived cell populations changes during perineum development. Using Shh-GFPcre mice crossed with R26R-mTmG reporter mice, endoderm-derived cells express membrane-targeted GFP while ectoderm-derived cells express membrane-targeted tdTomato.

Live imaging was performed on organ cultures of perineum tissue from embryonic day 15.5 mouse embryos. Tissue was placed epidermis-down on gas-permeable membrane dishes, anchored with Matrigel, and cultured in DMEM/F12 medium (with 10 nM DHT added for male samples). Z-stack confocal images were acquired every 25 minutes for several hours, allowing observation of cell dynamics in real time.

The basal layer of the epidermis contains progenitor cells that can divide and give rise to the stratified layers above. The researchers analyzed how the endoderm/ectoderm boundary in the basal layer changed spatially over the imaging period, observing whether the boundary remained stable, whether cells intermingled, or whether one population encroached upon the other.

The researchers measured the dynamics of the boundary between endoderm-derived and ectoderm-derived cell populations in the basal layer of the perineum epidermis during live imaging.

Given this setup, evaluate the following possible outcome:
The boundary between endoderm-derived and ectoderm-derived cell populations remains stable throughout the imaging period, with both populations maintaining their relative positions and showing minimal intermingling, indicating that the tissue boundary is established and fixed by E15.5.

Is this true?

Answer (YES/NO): NO